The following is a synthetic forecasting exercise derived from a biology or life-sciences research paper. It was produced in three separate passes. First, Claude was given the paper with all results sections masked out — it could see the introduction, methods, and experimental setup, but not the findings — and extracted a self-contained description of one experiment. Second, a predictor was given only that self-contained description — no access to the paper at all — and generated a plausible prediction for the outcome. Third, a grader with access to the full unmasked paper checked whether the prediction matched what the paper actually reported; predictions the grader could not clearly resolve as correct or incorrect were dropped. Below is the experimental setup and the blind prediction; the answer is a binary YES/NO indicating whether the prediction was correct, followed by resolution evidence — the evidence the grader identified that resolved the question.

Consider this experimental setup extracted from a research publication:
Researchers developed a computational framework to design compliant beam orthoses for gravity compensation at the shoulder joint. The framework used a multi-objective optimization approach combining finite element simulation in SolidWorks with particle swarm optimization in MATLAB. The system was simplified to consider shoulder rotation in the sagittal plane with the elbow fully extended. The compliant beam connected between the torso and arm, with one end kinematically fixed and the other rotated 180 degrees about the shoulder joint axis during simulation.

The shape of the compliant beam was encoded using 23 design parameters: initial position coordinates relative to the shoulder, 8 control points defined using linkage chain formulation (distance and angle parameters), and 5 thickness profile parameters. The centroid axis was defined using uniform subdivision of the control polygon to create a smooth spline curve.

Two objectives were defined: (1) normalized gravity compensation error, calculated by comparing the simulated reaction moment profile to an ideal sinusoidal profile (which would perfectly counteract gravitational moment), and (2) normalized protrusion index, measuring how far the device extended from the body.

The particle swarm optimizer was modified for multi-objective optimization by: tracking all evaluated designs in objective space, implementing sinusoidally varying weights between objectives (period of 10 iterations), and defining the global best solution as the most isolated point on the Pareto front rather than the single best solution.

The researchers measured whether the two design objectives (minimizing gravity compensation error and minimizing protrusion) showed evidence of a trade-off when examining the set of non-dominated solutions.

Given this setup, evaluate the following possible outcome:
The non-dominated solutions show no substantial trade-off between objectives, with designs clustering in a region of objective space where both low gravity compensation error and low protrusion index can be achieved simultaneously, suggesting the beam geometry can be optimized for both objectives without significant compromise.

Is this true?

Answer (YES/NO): NO